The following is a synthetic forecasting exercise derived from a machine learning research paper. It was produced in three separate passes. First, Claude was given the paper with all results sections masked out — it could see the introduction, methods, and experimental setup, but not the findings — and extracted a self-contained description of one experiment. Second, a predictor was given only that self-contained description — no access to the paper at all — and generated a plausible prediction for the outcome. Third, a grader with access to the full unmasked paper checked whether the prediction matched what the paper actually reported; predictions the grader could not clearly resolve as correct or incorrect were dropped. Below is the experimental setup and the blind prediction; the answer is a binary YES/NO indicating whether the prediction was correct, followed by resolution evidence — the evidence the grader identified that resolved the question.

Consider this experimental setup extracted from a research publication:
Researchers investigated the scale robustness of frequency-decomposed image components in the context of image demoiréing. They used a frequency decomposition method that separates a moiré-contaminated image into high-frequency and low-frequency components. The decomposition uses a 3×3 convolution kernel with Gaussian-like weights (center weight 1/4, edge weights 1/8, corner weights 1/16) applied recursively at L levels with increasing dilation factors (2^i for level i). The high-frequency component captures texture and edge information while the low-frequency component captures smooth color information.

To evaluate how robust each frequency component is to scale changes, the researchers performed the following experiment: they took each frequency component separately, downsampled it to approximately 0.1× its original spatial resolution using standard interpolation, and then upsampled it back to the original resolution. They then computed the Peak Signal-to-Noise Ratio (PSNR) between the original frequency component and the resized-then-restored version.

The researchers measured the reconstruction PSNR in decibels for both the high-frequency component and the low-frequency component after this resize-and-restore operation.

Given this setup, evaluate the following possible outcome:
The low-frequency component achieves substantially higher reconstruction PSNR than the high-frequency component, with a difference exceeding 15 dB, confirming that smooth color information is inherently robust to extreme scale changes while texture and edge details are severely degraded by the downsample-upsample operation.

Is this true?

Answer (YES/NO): YES